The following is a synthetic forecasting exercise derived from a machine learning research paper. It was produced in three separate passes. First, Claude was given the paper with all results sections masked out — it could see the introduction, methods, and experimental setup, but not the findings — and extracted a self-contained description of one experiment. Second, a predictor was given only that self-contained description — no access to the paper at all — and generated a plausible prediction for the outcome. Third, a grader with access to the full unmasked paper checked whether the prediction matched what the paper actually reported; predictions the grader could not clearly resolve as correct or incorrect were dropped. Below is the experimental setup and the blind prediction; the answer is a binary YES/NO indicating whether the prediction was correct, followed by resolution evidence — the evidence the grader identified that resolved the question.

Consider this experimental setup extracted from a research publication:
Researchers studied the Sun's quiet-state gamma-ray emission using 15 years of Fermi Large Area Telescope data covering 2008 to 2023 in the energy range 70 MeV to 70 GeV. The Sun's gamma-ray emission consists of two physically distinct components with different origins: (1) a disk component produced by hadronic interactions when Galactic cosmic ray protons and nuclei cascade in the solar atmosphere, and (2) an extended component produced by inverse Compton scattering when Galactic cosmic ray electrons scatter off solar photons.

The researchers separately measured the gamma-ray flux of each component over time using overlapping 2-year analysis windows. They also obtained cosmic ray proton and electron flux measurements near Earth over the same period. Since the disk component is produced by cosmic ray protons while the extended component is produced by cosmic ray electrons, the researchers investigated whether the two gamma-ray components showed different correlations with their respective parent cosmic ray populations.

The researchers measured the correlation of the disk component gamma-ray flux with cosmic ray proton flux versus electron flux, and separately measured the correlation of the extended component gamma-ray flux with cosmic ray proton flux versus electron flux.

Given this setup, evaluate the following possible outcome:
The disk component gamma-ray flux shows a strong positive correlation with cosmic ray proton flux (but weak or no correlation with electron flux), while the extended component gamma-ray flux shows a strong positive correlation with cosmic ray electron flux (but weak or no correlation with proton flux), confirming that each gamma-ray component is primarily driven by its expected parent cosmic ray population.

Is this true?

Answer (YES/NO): NO